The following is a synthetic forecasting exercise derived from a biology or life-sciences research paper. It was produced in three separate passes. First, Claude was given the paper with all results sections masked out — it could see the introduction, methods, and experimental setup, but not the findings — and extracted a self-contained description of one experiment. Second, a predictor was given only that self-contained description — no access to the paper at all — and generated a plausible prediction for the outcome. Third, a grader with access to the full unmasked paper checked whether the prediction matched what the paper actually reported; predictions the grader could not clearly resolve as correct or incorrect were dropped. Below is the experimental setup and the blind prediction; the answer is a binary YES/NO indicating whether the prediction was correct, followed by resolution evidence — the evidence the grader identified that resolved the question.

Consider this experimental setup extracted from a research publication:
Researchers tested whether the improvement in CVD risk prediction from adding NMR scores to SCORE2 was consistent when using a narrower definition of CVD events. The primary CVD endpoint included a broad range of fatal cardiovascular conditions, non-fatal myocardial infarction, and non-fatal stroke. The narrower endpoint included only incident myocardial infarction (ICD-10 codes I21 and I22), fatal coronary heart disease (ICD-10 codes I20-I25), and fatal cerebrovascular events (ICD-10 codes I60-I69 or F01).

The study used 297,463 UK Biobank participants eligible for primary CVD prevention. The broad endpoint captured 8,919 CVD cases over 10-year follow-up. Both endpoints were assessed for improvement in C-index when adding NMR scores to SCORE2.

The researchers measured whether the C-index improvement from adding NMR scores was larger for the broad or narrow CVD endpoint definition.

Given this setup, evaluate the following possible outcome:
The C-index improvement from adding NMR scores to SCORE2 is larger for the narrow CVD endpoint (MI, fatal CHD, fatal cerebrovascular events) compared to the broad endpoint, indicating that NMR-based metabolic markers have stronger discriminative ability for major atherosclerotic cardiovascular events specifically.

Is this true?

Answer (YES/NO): NO